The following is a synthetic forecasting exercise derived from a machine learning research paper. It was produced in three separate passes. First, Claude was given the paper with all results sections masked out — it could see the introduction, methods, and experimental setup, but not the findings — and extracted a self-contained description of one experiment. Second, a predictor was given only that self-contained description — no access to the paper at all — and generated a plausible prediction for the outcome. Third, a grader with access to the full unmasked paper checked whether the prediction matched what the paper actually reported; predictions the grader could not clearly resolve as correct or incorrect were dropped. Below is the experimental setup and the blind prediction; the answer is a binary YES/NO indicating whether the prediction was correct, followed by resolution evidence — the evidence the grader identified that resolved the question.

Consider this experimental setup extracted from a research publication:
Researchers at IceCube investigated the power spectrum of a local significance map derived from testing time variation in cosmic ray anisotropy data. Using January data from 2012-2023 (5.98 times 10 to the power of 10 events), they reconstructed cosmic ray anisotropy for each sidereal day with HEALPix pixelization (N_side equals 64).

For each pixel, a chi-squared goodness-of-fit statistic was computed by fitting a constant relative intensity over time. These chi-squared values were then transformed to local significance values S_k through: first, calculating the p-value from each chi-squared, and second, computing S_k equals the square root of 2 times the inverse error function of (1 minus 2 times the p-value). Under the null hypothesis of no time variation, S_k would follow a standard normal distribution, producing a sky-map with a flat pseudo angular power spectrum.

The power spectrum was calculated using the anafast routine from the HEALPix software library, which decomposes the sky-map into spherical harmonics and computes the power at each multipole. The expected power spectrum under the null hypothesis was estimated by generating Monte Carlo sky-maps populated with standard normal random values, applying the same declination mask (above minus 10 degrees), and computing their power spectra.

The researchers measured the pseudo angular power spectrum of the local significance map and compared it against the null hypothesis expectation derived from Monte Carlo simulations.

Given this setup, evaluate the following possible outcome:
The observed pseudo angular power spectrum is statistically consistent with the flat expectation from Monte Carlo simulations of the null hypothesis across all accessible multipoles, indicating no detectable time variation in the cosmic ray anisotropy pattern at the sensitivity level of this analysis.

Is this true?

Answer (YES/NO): YES